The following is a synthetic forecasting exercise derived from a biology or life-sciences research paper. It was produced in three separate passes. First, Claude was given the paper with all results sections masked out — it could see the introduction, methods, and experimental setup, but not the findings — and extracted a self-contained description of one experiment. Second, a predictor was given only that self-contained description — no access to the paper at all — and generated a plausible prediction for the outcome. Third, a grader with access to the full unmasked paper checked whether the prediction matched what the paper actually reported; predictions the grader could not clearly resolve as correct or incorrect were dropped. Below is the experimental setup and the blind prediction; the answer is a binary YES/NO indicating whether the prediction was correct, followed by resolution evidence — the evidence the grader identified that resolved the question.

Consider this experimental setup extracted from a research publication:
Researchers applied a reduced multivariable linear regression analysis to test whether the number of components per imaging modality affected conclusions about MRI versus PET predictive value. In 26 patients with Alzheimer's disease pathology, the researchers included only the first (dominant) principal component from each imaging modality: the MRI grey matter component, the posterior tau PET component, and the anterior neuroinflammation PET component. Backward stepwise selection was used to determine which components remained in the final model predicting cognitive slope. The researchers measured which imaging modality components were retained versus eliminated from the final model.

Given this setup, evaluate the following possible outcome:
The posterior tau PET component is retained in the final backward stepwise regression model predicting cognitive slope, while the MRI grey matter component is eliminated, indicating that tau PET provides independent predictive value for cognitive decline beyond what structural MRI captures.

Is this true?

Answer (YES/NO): YES